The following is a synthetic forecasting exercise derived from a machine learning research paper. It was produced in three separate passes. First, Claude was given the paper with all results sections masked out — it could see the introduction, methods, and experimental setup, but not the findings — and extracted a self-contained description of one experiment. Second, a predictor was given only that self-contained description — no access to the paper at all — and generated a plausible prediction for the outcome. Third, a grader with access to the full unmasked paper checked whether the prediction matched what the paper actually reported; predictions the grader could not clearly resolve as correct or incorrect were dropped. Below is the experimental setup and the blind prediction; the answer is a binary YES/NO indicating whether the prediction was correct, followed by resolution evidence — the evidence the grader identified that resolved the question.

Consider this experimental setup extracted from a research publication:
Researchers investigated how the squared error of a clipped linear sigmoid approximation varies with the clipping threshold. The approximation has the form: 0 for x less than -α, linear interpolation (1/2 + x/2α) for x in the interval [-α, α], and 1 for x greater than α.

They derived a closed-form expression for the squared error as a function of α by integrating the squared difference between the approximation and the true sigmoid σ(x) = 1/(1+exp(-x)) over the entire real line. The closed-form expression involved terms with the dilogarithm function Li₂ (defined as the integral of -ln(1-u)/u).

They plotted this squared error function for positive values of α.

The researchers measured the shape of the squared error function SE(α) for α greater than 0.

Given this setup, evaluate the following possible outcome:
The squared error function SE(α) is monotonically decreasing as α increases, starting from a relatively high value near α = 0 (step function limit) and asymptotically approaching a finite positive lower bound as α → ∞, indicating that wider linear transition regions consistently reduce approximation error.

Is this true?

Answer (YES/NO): NO